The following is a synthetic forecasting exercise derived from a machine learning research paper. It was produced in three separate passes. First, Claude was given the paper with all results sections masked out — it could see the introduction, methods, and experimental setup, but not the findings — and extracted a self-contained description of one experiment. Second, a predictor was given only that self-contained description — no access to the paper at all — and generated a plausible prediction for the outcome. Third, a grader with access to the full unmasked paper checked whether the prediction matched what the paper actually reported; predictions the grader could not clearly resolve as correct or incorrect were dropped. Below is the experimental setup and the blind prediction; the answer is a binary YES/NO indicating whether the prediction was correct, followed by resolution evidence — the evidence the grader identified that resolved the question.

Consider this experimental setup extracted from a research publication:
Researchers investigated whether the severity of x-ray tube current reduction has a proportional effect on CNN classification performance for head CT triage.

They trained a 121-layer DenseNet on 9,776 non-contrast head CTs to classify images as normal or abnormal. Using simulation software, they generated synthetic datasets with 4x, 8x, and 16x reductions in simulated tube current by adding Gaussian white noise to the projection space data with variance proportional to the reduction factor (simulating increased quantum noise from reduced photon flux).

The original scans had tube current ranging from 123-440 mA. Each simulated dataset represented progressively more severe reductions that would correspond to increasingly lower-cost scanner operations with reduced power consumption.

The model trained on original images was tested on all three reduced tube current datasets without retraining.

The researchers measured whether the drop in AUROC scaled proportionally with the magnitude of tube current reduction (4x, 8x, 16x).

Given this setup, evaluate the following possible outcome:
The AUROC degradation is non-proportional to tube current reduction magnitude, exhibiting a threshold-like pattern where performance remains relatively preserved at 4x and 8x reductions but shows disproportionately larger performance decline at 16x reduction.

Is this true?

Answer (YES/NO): NO